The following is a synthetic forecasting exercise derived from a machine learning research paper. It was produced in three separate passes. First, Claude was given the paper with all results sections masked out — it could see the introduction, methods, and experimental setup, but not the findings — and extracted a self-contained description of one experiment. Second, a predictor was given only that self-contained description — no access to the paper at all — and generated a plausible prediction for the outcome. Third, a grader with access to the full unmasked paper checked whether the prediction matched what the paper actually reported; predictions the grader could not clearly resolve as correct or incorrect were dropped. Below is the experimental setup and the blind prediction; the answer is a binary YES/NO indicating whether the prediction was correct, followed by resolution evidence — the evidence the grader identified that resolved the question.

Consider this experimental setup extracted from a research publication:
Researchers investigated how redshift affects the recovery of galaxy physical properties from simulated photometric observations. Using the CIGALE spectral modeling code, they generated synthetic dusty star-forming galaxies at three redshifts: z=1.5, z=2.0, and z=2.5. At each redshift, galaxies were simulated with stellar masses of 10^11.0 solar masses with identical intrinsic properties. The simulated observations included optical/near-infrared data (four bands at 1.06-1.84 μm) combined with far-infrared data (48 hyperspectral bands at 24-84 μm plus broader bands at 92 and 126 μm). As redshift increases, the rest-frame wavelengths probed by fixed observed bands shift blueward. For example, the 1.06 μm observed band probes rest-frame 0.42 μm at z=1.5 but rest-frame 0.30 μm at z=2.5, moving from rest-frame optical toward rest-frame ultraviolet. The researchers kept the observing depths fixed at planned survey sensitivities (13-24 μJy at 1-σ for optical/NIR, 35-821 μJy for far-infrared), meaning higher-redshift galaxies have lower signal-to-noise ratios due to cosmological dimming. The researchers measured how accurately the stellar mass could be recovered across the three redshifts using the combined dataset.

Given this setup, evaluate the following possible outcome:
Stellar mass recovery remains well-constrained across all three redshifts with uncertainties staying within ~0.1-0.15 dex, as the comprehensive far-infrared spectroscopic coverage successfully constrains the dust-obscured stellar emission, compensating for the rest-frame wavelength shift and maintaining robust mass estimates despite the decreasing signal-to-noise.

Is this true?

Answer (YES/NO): NO